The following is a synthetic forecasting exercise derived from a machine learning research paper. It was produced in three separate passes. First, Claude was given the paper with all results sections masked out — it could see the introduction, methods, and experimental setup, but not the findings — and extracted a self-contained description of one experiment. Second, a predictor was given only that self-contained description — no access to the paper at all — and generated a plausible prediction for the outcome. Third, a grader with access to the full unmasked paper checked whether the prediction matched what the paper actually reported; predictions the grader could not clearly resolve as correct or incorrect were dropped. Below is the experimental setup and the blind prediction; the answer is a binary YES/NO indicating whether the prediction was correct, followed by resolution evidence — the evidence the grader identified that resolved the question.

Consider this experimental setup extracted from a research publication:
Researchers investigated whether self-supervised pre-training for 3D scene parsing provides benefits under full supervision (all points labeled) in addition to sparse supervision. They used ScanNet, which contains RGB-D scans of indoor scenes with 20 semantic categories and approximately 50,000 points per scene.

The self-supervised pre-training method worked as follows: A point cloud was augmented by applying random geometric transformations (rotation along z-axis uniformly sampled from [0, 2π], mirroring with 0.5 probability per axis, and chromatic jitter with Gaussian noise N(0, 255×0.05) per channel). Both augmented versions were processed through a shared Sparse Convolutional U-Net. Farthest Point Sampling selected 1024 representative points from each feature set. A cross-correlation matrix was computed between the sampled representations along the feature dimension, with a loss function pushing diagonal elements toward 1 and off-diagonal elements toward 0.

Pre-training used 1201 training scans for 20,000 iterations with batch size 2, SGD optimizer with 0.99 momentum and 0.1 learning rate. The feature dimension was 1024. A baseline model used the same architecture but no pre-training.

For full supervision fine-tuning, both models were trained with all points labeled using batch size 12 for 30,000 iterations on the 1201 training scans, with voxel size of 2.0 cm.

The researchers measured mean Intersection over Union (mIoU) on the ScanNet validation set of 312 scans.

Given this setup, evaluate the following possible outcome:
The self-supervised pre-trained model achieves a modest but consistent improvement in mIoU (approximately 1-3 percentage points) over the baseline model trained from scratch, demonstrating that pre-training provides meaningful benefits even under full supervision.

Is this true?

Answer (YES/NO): NO